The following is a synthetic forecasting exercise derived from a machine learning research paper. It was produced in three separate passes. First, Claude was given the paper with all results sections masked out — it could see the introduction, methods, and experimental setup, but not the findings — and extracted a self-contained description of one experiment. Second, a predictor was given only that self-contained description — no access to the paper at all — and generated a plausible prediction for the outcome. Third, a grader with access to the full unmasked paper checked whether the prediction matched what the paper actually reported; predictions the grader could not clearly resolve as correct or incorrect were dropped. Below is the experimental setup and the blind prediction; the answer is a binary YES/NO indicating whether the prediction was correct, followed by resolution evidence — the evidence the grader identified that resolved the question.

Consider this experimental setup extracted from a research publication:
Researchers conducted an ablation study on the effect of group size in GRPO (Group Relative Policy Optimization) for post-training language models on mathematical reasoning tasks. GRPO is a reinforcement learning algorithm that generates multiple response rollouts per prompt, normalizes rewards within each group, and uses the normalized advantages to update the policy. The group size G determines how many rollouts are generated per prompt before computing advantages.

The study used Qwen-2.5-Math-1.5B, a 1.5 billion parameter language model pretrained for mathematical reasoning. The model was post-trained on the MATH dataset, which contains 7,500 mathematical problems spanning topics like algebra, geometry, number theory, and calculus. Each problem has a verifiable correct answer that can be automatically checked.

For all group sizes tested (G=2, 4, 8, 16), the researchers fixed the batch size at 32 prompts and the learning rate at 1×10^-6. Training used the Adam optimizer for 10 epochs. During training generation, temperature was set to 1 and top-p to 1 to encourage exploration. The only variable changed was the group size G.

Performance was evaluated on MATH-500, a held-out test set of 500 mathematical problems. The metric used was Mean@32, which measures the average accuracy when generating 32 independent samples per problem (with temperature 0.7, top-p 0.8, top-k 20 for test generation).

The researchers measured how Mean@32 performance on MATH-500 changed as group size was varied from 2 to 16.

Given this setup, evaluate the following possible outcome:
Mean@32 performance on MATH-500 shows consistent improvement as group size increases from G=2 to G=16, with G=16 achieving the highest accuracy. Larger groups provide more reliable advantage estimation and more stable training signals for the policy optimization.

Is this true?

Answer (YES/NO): YES